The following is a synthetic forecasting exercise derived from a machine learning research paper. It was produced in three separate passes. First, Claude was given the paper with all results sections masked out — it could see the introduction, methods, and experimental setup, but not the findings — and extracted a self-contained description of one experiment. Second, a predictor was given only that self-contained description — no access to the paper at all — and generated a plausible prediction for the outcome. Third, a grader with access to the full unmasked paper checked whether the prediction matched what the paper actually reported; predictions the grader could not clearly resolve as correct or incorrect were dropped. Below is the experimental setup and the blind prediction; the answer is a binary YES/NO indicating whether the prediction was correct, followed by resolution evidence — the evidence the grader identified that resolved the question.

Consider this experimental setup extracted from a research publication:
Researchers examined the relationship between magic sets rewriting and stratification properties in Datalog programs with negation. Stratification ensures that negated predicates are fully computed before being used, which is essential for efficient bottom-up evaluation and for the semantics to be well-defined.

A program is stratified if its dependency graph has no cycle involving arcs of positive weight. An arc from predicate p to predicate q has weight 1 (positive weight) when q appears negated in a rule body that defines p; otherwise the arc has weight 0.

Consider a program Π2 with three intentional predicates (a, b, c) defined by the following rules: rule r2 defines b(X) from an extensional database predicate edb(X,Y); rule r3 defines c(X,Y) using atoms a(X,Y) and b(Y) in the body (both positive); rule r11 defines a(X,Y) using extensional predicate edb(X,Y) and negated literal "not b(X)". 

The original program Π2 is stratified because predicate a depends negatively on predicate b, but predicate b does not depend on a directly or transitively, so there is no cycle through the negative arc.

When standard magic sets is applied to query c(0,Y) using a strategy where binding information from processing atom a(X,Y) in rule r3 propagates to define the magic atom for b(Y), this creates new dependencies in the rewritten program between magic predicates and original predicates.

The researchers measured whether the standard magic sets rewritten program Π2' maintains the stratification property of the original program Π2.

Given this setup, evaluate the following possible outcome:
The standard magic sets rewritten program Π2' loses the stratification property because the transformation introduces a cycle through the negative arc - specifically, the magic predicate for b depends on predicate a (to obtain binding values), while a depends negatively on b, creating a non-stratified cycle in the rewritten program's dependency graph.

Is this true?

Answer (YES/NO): YES